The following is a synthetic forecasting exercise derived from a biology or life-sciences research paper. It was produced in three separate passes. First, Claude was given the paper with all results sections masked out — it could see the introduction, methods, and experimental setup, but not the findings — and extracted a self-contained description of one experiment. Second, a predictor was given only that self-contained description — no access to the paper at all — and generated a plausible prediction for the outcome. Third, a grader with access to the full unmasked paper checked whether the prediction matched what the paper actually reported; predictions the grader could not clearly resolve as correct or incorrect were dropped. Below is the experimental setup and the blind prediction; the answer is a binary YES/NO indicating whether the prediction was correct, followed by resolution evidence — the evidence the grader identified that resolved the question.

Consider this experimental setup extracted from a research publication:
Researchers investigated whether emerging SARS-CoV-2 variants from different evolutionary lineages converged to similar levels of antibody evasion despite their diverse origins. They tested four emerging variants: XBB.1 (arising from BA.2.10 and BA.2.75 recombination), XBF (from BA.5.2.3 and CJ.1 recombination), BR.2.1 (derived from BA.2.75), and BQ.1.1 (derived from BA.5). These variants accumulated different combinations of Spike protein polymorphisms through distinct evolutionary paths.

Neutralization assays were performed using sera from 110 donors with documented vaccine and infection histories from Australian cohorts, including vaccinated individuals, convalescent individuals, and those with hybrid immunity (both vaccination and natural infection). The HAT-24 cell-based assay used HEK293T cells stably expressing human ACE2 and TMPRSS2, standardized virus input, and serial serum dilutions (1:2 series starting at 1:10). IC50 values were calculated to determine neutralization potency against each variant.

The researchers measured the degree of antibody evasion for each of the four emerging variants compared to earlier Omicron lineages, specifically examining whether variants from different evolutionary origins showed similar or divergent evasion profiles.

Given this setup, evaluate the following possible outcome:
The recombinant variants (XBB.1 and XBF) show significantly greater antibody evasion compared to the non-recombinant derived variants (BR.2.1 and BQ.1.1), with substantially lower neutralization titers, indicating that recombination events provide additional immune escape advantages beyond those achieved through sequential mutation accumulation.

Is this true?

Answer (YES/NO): NO